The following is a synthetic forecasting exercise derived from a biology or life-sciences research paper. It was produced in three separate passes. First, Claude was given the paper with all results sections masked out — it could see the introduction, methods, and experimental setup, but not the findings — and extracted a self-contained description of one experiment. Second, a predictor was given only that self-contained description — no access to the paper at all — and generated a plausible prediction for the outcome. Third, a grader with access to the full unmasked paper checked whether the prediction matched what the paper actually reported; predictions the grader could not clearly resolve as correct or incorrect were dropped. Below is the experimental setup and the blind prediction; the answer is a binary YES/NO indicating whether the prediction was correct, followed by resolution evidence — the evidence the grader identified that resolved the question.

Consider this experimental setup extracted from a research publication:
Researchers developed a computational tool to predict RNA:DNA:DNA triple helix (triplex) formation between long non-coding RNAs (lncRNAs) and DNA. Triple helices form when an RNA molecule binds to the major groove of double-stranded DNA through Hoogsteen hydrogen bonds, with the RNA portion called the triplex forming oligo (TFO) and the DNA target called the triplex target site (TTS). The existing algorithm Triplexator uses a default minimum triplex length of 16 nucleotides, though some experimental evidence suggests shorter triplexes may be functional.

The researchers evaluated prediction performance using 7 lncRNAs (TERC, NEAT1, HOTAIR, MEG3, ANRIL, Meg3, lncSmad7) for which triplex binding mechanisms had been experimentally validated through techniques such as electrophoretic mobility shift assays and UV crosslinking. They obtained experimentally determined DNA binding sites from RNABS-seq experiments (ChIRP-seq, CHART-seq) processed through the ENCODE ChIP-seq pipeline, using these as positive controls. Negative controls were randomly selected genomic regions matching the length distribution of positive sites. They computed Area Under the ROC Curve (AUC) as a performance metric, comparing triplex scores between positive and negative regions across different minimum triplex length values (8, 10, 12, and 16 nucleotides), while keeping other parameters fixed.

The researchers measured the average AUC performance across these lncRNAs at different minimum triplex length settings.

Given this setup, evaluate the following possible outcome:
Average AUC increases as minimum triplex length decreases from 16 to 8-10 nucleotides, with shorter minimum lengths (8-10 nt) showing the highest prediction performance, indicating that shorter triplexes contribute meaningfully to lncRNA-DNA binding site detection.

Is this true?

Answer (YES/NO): YES